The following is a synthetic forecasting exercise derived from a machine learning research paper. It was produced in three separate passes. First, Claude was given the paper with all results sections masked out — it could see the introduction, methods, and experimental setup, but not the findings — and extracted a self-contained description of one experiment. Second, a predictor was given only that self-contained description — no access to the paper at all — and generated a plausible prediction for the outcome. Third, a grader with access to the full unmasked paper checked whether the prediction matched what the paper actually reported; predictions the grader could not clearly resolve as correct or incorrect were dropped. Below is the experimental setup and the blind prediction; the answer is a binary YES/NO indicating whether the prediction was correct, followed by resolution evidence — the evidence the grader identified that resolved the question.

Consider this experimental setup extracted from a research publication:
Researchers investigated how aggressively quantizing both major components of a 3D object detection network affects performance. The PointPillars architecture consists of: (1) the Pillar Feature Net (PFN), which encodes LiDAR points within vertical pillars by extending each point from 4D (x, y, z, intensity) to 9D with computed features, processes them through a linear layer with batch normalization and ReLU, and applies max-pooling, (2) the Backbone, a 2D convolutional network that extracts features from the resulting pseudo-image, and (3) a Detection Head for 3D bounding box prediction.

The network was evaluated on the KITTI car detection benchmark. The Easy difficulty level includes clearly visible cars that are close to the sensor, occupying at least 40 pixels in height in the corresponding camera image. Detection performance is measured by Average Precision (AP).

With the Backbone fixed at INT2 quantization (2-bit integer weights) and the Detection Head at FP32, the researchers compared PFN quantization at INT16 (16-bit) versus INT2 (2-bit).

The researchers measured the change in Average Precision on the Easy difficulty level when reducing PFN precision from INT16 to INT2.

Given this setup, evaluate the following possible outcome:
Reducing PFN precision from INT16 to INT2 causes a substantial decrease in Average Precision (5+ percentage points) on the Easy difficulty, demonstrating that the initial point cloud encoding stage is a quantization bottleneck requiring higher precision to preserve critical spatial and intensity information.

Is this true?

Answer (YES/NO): YES